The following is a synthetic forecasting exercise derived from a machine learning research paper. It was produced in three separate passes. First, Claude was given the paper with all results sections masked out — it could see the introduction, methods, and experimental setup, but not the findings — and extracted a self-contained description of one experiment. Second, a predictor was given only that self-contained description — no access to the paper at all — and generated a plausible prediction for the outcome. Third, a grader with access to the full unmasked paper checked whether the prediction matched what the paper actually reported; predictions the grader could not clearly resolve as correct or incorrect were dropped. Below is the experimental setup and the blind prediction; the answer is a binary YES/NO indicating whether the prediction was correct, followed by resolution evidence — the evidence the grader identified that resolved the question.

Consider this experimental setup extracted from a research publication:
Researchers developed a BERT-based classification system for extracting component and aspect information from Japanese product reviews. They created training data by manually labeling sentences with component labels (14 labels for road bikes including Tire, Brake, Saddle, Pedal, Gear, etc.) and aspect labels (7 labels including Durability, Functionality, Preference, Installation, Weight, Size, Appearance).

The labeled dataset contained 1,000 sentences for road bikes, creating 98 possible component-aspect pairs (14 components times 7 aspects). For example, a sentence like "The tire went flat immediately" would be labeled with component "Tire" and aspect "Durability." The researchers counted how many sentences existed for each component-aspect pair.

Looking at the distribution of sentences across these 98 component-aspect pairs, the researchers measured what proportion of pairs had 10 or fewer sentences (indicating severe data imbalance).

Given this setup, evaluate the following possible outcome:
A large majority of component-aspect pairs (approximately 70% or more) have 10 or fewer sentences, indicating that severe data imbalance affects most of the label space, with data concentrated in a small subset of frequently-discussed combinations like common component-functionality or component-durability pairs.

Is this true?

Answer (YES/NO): NO